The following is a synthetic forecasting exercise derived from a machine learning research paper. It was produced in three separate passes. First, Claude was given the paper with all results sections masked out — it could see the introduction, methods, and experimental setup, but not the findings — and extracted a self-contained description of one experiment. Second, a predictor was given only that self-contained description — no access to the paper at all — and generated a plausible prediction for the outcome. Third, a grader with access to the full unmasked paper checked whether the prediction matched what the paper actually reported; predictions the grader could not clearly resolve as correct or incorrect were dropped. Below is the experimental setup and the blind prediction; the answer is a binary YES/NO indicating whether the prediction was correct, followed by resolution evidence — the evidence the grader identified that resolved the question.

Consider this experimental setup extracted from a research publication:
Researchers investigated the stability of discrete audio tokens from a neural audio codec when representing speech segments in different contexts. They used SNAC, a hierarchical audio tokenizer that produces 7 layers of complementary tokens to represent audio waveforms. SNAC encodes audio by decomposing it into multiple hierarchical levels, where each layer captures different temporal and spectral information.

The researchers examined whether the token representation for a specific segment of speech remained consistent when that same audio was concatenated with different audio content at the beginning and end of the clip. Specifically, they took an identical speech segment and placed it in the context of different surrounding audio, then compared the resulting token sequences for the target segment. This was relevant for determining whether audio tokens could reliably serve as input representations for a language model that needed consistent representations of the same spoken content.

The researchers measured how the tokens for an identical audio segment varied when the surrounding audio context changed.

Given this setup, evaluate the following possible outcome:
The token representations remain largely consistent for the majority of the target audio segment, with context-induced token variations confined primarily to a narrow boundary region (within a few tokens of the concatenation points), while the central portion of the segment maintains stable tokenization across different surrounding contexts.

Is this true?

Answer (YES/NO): NO